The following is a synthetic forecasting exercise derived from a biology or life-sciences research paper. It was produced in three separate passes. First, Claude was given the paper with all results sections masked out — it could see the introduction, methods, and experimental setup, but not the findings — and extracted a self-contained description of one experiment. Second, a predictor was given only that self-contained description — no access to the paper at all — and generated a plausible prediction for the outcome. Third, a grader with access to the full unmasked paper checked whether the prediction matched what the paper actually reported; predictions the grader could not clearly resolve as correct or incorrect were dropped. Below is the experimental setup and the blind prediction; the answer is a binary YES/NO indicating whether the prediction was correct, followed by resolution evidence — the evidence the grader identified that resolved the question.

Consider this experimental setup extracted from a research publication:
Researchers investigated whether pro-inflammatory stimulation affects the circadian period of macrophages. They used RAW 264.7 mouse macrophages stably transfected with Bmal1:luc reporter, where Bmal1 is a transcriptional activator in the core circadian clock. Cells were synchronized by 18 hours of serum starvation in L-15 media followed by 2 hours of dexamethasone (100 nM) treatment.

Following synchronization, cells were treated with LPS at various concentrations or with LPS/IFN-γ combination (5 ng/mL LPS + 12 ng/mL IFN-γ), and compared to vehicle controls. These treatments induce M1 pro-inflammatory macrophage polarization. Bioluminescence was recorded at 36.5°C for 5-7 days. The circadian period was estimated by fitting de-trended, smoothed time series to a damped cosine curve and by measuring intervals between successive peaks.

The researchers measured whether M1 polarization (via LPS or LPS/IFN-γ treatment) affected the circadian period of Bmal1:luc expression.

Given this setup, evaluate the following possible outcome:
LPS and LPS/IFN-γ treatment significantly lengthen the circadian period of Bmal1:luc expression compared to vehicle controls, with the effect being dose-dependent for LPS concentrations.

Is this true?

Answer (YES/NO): NO